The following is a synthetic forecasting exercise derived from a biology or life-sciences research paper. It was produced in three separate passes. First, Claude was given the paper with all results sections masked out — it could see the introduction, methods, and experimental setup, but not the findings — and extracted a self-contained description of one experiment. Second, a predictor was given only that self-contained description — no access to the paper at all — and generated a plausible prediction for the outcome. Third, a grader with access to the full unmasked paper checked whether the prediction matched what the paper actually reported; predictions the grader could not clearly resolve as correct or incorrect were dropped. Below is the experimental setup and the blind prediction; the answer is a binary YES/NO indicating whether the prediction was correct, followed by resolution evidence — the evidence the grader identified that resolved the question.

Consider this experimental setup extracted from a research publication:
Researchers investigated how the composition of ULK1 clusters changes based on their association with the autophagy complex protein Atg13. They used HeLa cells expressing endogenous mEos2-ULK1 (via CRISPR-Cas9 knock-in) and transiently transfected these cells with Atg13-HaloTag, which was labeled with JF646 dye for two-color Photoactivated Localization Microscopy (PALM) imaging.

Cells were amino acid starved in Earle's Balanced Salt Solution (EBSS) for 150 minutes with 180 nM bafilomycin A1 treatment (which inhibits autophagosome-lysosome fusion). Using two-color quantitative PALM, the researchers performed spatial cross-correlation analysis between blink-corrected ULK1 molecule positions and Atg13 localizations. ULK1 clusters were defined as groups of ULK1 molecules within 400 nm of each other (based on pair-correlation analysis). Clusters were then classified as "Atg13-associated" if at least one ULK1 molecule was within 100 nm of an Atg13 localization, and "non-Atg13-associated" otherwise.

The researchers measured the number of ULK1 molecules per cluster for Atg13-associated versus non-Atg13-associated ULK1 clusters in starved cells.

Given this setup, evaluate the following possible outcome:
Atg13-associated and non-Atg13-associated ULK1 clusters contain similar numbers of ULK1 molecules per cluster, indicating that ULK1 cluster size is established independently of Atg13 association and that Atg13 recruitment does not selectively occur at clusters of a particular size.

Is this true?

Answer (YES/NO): NO